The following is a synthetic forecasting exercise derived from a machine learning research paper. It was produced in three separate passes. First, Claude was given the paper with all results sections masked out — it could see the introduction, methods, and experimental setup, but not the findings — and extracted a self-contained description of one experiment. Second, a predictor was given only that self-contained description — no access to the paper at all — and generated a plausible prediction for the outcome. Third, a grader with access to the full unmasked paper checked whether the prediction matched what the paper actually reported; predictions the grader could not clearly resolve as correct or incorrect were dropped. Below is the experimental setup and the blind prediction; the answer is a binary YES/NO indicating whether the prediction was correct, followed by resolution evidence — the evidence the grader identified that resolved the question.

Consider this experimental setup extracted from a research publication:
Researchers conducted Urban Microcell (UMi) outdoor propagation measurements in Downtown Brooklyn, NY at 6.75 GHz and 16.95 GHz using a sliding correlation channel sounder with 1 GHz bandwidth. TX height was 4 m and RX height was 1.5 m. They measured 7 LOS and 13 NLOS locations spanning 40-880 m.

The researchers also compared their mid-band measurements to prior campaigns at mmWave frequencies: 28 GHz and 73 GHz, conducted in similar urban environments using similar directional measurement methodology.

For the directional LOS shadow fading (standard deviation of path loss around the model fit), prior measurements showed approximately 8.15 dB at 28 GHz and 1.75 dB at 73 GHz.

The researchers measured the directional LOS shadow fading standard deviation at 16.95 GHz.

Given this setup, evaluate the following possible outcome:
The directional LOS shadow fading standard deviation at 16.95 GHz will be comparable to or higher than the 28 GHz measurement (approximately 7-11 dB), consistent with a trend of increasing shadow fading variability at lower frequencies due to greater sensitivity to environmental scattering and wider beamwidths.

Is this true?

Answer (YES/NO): NO